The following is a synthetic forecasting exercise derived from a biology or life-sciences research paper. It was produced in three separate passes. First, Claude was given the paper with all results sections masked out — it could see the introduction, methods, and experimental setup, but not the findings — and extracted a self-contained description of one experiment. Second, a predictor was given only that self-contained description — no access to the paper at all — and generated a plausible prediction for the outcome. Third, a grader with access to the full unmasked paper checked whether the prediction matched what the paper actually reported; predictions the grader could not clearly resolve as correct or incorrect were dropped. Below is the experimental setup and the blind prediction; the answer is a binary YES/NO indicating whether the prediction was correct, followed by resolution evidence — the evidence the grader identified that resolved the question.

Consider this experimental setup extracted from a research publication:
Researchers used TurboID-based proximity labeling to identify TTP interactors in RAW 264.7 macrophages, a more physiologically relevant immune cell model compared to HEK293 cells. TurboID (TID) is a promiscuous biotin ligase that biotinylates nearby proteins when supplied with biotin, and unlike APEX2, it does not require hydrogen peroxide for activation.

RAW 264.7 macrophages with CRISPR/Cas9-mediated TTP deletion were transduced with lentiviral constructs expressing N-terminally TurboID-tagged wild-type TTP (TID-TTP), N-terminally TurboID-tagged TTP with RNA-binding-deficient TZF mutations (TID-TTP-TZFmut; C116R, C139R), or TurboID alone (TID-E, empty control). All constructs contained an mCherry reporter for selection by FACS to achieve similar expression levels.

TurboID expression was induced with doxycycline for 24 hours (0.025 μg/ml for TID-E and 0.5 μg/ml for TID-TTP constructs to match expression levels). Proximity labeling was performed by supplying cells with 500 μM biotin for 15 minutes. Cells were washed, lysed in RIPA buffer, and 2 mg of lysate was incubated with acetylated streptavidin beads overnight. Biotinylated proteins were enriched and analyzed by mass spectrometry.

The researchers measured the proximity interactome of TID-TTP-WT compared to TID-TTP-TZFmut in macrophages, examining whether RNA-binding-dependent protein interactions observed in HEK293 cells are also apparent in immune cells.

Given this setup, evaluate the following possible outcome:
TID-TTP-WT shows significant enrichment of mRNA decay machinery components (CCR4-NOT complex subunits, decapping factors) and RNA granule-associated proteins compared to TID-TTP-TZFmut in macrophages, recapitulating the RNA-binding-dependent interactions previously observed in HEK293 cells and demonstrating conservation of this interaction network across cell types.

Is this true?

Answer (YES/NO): YES